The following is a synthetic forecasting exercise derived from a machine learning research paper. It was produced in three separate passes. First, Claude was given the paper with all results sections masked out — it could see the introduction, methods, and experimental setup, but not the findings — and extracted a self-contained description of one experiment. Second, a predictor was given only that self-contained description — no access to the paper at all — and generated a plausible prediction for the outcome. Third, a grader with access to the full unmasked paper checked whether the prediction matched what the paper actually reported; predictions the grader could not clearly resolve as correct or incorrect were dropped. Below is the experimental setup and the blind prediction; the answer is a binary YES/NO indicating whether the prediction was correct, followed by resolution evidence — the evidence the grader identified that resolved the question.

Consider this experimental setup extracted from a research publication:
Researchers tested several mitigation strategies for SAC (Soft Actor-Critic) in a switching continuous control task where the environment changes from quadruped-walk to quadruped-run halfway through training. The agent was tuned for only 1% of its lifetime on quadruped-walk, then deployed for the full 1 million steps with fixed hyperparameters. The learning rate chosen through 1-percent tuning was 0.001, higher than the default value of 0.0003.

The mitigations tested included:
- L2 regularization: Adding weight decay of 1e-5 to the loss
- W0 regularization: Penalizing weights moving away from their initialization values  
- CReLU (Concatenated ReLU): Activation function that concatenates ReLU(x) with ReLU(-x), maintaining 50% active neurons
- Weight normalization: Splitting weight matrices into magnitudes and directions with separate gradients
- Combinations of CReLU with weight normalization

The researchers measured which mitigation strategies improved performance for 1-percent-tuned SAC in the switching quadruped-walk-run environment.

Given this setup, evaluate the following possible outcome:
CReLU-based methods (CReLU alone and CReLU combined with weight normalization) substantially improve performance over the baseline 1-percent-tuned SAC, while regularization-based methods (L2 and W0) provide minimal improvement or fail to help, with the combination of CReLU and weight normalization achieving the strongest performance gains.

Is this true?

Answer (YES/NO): NO